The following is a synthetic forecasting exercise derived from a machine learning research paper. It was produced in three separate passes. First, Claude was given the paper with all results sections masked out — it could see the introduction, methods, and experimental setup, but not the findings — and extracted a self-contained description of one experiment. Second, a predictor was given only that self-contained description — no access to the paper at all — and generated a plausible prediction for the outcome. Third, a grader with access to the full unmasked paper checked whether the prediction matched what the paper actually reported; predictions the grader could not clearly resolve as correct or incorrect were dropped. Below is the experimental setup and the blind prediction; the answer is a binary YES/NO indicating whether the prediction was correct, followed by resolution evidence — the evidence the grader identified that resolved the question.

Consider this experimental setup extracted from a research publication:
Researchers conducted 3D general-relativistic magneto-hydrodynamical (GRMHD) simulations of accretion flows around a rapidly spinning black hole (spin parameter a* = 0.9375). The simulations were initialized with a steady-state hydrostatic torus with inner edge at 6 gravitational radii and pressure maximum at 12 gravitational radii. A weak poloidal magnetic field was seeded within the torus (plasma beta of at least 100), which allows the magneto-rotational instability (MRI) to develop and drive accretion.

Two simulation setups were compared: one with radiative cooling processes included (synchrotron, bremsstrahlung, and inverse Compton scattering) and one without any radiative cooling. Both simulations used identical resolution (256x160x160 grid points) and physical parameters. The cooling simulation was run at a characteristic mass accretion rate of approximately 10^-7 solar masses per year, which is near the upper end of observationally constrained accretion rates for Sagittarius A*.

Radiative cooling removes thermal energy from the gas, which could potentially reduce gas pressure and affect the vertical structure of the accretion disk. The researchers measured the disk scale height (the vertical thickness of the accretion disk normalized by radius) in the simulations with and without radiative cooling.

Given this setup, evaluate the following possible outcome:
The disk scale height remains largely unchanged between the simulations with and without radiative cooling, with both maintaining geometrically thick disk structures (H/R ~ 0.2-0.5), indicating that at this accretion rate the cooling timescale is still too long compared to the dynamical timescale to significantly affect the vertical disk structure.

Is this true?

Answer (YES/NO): NO